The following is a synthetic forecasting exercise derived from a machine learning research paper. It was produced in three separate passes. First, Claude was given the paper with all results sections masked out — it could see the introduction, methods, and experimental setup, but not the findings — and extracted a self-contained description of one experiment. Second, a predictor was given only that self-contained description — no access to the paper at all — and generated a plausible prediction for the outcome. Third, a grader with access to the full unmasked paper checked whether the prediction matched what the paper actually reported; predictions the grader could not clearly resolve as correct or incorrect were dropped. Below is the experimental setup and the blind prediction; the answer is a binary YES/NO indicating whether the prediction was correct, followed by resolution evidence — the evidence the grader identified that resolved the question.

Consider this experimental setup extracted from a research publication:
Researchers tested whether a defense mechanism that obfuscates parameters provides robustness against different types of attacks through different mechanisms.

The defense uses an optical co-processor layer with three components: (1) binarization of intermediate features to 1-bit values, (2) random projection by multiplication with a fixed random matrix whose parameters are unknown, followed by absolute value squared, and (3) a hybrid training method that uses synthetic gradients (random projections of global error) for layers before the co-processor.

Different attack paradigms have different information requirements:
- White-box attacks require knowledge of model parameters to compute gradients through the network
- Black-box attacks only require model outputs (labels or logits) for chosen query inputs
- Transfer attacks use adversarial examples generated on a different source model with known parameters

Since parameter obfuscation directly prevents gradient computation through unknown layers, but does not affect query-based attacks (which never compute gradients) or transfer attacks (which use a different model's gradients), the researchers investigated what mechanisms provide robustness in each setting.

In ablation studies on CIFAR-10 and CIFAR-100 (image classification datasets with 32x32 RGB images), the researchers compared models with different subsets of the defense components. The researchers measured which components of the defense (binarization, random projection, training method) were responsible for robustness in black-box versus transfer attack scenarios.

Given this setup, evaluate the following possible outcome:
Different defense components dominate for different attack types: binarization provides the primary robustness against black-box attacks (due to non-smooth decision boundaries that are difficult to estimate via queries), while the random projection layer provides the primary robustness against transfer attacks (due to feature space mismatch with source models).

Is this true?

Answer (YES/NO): NO